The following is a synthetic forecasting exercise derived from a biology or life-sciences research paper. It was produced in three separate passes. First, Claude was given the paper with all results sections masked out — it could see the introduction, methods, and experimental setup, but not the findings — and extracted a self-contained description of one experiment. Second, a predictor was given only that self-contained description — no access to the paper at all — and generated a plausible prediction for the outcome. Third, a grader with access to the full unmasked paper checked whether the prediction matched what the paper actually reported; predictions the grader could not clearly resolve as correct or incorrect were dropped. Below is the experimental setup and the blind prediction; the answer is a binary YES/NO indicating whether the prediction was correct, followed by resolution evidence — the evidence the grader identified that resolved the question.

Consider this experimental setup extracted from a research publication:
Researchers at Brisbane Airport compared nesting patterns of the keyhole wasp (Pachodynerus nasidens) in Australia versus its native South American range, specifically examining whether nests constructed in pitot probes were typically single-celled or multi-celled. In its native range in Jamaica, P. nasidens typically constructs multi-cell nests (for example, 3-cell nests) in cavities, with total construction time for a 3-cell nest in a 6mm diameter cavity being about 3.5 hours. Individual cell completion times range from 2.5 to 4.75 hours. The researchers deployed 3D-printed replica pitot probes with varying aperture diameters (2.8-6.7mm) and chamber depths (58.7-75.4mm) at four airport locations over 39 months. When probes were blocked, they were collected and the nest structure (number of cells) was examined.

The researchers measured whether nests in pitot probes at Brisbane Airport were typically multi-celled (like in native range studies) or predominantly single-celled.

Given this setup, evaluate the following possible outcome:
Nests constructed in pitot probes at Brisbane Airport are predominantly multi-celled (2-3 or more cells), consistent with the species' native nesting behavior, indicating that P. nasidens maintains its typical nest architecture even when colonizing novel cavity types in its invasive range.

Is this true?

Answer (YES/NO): NO